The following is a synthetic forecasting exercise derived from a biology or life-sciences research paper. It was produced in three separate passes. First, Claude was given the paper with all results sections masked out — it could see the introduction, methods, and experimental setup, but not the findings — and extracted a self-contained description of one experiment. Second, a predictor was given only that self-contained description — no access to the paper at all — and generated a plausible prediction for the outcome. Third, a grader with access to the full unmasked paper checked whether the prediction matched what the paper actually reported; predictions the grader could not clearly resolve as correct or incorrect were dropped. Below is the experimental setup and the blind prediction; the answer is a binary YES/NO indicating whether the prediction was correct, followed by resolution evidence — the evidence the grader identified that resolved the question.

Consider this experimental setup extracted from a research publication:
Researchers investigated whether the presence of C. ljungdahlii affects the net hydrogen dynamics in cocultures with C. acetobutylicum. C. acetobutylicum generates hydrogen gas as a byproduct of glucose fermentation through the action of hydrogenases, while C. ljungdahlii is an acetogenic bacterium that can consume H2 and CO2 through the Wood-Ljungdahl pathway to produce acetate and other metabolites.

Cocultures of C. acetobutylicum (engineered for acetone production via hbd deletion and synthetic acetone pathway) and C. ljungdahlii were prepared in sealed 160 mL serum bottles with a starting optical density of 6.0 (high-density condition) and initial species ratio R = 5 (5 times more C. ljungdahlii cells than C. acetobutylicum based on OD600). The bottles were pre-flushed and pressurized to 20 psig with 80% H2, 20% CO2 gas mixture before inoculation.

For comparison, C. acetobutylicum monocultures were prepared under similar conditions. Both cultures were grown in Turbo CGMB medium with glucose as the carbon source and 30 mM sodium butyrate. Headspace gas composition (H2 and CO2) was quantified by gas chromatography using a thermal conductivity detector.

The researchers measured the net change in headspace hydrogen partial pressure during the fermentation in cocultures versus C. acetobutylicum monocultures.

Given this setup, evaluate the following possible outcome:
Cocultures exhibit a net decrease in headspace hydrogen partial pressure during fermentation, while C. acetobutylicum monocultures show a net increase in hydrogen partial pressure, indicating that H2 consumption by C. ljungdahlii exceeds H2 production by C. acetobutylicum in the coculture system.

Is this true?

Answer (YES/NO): YES